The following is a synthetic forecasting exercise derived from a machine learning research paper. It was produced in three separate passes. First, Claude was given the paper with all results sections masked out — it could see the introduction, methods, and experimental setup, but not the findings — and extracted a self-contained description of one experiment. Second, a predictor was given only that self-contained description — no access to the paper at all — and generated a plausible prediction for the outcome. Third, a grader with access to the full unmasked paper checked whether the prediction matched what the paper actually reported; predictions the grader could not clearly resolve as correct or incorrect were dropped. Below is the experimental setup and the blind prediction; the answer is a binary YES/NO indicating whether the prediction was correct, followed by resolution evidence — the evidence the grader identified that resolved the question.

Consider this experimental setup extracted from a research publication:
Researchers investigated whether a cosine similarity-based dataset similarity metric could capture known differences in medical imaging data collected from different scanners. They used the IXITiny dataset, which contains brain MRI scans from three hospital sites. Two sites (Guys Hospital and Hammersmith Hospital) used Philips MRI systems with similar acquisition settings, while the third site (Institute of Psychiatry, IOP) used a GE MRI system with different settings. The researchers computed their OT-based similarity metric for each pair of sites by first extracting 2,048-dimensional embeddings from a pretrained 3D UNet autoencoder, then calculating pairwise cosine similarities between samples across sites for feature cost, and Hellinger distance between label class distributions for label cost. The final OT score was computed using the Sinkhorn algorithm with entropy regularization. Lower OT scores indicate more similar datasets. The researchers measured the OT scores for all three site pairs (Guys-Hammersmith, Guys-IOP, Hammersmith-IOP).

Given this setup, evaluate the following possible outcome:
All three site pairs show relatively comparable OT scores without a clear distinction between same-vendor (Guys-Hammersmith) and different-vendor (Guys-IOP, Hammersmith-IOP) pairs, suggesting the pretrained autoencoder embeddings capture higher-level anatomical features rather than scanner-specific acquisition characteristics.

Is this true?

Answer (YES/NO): NO